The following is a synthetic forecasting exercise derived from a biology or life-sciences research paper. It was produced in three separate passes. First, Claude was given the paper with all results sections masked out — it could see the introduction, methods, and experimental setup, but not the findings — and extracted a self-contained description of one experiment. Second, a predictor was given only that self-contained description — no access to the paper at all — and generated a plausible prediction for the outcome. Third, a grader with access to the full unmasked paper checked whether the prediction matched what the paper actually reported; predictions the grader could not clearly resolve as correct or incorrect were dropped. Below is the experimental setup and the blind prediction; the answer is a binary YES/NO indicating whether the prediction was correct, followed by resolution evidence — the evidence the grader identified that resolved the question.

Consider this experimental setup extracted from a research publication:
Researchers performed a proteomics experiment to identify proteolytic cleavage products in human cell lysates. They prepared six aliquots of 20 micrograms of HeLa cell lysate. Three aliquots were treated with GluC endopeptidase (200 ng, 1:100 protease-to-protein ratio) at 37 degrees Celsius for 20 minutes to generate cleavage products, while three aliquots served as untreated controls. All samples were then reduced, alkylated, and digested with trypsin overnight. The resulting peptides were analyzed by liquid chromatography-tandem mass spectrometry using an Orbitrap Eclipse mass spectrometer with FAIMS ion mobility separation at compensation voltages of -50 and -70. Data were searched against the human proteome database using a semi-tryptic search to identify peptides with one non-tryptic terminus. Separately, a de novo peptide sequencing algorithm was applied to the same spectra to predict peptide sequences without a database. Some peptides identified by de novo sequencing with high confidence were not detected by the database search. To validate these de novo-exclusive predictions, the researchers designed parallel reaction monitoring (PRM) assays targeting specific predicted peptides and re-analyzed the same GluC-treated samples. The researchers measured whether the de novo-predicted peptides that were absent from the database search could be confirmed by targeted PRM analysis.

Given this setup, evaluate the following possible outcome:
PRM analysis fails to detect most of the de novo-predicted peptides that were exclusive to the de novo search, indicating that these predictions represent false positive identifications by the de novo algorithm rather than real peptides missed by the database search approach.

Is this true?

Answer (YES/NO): NO